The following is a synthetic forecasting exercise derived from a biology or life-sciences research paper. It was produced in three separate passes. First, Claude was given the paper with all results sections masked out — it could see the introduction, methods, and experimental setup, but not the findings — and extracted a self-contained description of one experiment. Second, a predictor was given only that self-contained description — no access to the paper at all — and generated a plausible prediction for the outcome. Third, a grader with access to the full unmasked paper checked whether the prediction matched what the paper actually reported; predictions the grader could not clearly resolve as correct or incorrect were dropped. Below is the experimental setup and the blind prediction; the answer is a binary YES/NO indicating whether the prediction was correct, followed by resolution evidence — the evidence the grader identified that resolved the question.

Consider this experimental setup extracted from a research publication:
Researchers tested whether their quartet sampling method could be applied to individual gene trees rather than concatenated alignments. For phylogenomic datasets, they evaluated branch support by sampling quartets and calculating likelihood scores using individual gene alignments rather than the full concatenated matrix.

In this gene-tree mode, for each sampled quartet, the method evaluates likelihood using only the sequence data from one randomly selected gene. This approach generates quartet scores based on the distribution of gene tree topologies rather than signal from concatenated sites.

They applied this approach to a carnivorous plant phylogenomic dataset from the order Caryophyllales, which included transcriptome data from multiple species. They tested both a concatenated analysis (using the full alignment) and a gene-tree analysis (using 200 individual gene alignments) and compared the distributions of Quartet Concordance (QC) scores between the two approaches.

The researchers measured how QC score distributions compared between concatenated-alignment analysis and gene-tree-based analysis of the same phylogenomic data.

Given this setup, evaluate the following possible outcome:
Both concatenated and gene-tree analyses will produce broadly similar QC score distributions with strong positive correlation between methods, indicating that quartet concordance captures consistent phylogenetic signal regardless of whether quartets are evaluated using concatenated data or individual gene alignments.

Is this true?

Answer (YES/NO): NO